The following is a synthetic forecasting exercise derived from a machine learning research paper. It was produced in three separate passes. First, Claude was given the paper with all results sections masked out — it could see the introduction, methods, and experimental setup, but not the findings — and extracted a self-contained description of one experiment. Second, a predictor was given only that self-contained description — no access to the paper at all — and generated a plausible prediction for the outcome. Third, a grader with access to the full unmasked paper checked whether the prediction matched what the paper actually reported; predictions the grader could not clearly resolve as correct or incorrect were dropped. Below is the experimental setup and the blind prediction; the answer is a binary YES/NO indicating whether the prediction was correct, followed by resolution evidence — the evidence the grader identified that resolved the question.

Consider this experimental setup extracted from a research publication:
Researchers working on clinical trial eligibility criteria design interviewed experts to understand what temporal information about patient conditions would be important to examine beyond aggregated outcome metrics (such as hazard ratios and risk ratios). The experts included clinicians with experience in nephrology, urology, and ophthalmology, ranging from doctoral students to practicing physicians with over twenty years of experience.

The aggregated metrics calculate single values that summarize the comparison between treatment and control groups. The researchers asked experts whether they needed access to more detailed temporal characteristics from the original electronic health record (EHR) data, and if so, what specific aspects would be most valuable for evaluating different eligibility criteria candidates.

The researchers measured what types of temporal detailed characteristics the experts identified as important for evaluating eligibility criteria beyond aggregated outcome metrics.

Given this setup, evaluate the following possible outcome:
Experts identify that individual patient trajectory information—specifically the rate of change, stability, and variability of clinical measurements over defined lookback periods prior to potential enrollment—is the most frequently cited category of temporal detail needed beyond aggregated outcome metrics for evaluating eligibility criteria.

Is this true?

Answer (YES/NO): NO